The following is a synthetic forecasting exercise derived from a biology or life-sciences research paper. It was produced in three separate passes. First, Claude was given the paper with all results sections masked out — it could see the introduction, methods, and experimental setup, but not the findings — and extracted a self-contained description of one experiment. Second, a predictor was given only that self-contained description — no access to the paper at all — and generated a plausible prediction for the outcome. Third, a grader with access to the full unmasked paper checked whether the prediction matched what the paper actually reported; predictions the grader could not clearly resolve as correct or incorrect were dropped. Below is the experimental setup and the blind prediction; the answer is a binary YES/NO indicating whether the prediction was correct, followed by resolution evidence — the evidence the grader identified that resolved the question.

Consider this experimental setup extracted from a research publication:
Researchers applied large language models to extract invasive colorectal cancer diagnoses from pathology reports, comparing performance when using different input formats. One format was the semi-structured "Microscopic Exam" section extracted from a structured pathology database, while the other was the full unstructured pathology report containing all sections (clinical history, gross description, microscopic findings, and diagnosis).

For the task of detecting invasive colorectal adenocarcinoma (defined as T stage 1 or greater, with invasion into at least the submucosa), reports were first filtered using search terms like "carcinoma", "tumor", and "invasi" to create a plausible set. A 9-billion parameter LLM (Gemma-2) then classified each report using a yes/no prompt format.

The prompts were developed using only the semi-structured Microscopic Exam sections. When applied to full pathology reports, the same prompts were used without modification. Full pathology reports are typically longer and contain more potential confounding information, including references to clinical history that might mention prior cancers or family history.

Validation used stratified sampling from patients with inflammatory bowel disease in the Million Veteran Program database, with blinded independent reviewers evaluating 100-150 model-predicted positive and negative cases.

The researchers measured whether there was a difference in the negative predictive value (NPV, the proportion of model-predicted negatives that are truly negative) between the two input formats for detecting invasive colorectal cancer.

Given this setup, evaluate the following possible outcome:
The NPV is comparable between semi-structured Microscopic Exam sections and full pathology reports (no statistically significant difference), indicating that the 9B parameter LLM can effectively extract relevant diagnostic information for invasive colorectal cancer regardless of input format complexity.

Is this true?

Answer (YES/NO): NO